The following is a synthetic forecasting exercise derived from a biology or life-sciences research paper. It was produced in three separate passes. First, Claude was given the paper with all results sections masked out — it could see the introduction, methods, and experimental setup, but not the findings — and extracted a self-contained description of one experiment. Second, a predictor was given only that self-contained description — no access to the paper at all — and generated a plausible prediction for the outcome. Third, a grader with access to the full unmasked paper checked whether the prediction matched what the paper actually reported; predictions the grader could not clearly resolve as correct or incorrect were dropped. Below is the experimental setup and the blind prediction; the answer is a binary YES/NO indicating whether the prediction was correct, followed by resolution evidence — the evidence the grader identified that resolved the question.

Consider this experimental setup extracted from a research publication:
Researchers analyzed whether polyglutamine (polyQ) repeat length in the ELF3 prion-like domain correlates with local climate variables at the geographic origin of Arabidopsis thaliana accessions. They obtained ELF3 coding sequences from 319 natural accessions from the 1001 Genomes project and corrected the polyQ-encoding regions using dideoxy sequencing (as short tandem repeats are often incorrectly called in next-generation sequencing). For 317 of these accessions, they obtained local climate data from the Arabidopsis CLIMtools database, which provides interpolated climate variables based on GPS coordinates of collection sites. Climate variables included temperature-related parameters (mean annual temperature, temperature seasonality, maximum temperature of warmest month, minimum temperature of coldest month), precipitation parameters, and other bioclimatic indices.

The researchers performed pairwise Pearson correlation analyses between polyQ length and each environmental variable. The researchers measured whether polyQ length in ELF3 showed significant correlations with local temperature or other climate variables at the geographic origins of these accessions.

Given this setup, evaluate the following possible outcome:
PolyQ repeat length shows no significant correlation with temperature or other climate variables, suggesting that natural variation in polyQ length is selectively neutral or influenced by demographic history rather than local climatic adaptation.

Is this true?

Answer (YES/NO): NO